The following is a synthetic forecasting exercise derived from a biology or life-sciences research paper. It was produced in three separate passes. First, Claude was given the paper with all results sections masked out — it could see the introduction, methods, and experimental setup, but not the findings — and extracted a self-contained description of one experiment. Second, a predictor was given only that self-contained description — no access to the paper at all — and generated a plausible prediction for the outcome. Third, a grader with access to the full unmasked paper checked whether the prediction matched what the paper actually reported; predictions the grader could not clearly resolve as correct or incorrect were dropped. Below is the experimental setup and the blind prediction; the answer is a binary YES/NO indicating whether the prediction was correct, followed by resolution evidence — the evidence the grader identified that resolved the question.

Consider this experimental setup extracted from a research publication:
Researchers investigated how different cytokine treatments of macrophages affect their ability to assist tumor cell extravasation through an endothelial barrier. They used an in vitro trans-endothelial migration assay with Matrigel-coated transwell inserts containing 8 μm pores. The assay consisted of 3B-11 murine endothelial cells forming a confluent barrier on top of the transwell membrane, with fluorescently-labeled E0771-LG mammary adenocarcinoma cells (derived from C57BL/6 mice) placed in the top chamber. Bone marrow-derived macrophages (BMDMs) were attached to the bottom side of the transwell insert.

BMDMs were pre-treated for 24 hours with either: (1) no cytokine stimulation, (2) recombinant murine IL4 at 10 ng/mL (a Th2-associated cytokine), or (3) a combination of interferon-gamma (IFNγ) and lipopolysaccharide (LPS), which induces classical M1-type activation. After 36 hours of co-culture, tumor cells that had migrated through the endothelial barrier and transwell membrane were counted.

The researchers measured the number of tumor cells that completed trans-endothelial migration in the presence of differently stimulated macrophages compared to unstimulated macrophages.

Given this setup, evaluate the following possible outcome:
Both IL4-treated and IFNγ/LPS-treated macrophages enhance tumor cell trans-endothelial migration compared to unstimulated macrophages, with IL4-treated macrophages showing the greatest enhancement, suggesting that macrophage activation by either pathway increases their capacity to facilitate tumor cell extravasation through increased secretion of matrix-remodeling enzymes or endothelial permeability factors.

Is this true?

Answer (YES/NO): NO